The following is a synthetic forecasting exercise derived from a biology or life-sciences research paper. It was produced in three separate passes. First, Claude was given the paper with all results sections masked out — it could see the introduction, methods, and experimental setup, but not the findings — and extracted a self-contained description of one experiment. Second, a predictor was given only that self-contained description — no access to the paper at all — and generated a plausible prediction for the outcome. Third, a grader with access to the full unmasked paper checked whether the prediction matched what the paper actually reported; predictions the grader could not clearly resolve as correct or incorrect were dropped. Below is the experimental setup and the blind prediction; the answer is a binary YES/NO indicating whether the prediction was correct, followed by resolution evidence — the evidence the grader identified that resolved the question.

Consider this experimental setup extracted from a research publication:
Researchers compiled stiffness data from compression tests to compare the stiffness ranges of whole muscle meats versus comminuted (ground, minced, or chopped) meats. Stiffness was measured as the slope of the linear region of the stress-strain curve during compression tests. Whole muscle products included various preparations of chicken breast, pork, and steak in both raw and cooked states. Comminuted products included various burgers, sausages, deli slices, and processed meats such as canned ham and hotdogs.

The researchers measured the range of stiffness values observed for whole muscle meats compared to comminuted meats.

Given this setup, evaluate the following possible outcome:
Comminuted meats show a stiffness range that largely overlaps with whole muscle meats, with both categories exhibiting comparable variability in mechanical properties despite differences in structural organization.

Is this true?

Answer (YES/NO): NO